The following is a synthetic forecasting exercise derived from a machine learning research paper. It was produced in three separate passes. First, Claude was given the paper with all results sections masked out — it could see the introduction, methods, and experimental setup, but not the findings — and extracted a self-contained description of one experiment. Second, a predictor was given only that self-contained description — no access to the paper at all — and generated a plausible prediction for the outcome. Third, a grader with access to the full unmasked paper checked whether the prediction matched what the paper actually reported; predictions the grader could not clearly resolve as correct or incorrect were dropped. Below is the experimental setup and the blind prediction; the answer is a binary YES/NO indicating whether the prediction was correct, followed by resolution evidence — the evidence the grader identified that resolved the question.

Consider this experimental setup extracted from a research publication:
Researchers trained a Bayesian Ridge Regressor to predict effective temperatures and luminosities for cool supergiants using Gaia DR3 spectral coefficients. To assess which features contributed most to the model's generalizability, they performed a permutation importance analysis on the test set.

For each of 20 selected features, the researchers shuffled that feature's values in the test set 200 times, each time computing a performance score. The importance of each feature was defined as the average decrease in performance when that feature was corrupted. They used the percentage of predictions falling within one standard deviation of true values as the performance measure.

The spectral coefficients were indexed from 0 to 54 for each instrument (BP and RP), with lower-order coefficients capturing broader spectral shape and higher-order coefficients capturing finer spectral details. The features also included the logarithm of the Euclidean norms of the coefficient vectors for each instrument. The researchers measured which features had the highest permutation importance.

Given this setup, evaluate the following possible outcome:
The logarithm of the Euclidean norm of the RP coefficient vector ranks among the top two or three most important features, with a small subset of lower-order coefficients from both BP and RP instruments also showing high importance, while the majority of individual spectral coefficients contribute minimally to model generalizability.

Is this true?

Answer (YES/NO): YES